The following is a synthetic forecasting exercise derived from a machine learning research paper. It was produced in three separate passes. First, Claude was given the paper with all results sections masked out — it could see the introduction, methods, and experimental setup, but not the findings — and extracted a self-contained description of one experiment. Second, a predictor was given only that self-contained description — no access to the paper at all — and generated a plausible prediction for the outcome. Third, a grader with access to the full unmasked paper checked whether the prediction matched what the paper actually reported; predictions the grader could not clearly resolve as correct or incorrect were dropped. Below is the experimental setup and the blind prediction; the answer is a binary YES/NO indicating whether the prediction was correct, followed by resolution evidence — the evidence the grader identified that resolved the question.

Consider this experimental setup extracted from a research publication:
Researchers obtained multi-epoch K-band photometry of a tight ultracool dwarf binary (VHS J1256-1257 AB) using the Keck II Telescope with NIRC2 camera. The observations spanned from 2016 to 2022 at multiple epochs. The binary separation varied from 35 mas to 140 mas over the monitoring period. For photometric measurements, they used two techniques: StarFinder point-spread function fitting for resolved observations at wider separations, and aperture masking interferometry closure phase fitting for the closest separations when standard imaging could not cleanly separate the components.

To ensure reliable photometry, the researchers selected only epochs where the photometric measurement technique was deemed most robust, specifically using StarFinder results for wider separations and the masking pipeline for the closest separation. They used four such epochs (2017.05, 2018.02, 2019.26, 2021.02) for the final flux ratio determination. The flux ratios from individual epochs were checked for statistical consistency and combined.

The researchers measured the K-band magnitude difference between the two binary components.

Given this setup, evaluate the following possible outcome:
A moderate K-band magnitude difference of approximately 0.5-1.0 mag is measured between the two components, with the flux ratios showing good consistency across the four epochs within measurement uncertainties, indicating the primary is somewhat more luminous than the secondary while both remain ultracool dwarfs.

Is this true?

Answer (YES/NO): NO